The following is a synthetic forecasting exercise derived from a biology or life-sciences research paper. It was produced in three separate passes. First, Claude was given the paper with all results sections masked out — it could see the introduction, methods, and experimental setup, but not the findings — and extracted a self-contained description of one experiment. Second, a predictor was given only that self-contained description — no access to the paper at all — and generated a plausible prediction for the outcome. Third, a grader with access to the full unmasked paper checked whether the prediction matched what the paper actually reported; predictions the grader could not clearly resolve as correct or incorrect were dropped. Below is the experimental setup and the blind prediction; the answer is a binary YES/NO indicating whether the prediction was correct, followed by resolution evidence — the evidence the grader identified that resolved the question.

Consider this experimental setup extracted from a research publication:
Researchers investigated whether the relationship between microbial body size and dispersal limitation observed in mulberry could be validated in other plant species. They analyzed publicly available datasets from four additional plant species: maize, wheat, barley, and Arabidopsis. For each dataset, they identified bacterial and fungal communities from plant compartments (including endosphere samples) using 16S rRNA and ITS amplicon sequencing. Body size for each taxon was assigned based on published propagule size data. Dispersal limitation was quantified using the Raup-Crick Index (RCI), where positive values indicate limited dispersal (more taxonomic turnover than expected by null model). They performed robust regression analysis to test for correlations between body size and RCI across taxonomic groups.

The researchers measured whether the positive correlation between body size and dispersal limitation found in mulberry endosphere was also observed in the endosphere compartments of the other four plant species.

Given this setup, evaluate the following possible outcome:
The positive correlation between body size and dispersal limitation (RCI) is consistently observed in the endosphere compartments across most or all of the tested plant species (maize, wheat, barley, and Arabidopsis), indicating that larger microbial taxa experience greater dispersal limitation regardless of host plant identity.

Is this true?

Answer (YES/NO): YES